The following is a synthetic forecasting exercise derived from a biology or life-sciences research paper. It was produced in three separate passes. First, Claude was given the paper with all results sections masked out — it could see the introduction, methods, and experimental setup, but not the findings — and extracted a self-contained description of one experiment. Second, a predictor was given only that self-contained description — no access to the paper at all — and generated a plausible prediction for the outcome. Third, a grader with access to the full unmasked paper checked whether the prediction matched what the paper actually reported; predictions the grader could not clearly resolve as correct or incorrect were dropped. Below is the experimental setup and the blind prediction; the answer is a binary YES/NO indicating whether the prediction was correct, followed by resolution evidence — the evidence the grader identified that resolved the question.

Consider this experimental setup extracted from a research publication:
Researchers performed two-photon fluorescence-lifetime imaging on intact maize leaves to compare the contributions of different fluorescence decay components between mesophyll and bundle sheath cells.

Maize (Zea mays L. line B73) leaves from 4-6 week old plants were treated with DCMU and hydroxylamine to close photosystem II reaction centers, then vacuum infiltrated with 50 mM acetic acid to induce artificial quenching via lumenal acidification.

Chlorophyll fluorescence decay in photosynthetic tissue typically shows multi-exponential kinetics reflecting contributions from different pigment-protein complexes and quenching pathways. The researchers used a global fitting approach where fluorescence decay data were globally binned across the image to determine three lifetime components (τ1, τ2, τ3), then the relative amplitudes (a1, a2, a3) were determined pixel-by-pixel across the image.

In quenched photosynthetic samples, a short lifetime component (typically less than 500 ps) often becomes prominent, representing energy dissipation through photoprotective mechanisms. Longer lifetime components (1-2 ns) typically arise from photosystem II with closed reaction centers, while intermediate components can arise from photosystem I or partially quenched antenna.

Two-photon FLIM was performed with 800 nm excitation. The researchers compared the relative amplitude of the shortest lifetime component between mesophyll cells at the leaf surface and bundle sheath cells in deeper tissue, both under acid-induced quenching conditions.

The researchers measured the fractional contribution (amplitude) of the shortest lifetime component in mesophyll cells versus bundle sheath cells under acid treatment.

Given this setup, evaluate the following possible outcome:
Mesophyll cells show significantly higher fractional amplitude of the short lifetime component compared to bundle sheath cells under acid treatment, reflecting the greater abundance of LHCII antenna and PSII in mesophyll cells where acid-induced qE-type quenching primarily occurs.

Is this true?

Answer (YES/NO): NO